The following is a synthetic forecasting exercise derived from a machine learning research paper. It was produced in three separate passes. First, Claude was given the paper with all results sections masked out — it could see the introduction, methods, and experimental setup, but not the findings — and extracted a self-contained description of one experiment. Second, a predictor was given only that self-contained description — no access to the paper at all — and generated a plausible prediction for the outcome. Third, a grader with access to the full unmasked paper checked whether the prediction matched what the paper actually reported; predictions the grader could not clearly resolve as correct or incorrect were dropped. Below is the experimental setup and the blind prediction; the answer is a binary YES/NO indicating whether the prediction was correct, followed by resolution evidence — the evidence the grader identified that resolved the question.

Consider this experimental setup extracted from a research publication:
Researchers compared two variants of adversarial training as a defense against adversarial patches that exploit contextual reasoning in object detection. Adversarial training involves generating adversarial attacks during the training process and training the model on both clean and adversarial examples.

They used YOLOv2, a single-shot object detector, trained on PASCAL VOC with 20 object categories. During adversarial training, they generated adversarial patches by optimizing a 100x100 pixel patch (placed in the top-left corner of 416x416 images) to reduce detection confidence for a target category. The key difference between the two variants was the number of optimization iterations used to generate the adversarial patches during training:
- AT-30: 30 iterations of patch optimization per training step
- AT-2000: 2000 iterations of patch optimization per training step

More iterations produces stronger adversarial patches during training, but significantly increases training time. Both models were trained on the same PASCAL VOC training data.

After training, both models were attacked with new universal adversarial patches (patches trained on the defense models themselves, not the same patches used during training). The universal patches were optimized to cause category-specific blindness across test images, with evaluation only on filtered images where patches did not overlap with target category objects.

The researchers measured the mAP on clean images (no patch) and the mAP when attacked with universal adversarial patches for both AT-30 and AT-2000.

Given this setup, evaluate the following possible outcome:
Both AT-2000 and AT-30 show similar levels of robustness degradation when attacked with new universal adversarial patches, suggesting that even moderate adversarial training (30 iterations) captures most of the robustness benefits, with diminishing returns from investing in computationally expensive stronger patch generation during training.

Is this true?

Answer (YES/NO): NO